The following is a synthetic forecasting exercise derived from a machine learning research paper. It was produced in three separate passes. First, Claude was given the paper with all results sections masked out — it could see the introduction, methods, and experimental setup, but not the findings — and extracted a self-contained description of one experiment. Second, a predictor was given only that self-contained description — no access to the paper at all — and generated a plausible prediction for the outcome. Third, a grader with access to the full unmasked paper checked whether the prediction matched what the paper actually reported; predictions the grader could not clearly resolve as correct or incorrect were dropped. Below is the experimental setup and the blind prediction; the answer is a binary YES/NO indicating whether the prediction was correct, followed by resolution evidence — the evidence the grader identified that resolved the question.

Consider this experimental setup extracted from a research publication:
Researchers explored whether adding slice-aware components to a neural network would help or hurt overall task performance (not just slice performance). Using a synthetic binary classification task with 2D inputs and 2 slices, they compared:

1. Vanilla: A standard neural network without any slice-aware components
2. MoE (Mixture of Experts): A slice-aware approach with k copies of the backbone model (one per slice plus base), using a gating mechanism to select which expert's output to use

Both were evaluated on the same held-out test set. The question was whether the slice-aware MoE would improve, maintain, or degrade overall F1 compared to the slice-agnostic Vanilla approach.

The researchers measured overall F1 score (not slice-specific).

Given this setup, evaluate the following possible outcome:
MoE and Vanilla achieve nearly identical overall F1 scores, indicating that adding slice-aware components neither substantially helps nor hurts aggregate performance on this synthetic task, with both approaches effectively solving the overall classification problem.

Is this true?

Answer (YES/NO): NO